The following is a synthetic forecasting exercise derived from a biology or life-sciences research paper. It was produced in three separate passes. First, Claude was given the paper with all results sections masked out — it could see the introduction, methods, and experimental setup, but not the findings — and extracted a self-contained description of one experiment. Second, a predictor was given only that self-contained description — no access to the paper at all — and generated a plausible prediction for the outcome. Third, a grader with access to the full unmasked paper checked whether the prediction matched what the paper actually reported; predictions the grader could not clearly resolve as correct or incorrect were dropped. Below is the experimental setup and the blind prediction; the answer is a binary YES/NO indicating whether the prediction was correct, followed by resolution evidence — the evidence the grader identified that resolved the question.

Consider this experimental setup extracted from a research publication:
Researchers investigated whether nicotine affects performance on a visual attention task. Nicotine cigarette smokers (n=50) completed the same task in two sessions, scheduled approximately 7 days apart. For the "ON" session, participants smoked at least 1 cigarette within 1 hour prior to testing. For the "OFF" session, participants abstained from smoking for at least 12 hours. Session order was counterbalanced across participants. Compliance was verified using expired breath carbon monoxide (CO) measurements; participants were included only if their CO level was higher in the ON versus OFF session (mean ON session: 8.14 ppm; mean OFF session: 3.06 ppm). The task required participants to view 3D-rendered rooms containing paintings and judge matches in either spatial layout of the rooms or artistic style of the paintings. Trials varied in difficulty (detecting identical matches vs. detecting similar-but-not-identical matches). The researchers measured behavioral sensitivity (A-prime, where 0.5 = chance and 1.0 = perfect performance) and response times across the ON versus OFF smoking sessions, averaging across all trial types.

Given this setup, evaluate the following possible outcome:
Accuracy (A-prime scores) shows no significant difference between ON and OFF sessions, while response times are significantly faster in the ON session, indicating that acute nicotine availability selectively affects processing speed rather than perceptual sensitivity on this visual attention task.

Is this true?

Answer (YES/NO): NO